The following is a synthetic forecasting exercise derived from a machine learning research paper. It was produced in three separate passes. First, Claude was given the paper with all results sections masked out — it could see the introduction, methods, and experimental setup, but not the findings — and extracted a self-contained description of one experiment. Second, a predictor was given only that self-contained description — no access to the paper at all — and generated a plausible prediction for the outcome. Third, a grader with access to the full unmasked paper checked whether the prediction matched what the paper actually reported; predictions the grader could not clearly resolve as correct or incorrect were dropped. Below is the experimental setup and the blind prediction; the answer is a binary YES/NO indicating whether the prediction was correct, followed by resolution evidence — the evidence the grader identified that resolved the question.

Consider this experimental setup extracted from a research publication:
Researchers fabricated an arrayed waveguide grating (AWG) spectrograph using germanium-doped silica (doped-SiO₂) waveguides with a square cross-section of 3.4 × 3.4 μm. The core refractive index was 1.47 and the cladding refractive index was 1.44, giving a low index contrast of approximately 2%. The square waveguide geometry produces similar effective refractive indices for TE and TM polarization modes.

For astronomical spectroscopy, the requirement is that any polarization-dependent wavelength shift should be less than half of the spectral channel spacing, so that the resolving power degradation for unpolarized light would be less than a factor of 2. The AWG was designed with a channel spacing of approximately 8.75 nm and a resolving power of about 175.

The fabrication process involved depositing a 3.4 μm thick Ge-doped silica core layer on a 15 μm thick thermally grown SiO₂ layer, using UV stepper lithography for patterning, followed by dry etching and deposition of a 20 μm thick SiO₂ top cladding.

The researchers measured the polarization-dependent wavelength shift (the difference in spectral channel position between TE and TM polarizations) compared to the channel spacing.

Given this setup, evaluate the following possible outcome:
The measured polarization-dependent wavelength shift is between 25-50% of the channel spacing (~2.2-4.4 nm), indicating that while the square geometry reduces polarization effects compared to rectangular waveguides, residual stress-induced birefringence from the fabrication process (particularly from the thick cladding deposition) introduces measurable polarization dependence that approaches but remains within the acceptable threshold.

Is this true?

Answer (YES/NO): NO